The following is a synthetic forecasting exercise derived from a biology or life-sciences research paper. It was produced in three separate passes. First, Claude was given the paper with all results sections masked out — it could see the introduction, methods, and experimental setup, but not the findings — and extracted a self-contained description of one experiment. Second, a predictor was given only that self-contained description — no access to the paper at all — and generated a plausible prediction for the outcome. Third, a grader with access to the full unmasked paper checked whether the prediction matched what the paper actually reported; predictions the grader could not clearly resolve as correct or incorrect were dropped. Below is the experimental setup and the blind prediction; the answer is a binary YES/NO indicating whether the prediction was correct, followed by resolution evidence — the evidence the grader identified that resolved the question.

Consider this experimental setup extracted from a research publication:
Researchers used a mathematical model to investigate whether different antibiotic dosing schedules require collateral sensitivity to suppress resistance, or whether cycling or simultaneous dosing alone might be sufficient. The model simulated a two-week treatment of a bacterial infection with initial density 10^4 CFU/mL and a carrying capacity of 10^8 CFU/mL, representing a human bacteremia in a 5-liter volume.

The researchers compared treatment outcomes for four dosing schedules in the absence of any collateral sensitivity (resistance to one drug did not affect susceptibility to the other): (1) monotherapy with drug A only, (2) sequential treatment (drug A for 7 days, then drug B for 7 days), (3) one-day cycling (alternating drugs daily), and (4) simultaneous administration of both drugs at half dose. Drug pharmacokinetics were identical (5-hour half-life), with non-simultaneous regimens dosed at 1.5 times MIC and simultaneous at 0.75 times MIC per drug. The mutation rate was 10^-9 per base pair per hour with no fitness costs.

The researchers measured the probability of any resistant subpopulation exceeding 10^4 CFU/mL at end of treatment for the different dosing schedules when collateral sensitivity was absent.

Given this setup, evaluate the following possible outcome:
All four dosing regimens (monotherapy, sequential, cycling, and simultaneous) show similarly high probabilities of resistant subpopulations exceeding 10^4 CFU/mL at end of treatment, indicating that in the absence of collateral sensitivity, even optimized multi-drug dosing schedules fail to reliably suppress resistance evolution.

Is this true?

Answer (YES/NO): NO